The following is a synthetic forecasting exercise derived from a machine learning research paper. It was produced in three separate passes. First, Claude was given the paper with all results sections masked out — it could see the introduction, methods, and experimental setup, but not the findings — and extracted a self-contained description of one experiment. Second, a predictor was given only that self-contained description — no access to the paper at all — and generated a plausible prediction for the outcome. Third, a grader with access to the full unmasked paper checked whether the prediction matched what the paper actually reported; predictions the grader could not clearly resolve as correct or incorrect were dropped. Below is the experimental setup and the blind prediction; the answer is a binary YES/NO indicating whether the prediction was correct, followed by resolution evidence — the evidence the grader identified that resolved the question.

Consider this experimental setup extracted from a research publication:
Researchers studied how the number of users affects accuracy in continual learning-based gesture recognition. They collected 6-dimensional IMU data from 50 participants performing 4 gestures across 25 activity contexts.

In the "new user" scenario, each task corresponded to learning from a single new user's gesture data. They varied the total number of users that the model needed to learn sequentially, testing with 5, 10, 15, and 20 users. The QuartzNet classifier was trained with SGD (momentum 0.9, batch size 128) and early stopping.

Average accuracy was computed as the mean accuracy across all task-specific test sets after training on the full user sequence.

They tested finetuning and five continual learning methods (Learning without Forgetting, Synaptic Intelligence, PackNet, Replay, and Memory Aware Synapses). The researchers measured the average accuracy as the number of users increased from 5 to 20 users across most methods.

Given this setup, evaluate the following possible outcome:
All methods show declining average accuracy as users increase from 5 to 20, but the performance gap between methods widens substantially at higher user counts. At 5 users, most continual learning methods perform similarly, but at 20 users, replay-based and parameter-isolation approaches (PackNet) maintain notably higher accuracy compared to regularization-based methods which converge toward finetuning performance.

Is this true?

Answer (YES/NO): NO